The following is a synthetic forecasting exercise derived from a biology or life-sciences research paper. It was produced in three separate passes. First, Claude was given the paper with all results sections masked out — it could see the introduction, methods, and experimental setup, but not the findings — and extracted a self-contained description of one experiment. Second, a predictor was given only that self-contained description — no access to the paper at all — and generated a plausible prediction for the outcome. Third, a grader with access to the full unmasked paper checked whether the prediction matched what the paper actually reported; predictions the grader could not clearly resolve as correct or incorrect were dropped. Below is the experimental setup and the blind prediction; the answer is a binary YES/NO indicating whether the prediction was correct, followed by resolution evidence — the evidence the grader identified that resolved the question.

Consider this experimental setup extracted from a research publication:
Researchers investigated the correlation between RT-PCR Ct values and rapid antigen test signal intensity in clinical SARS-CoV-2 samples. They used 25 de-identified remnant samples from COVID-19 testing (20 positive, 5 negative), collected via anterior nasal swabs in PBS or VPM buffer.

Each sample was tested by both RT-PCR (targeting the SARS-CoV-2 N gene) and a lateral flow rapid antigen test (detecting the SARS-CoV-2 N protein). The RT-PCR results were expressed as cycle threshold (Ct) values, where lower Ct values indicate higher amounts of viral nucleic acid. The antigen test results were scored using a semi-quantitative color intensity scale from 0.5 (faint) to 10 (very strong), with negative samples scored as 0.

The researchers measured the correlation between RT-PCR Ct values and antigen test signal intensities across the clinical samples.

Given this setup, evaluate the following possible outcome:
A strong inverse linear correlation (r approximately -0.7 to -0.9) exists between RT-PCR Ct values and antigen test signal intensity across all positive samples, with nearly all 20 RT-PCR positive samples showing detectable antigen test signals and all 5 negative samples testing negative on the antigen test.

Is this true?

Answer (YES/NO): YES